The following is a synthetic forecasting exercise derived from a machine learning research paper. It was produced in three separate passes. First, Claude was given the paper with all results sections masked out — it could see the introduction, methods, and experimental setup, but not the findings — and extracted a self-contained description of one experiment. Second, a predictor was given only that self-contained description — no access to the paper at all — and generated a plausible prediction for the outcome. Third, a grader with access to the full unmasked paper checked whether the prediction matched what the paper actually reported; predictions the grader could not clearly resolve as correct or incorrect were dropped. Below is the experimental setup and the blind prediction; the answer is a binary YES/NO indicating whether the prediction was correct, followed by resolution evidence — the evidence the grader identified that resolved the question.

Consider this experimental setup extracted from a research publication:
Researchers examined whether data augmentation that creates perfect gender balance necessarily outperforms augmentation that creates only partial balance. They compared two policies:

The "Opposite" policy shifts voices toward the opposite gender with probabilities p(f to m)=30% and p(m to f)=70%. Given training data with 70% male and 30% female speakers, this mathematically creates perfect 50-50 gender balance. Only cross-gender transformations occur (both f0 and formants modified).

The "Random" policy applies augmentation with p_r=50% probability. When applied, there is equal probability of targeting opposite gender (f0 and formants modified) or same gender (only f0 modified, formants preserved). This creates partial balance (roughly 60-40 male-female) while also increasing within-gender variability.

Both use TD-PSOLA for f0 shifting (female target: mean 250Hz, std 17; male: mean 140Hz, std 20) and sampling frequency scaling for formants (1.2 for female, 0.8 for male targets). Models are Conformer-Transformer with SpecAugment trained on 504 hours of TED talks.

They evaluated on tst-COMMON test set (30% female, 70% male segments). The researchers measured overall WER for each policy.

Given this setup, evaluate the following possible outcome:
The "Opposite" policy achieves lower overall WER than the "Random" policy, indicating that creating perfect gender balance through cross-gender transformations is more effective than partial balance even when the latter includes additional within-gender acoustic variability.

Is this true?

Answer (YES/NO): NO